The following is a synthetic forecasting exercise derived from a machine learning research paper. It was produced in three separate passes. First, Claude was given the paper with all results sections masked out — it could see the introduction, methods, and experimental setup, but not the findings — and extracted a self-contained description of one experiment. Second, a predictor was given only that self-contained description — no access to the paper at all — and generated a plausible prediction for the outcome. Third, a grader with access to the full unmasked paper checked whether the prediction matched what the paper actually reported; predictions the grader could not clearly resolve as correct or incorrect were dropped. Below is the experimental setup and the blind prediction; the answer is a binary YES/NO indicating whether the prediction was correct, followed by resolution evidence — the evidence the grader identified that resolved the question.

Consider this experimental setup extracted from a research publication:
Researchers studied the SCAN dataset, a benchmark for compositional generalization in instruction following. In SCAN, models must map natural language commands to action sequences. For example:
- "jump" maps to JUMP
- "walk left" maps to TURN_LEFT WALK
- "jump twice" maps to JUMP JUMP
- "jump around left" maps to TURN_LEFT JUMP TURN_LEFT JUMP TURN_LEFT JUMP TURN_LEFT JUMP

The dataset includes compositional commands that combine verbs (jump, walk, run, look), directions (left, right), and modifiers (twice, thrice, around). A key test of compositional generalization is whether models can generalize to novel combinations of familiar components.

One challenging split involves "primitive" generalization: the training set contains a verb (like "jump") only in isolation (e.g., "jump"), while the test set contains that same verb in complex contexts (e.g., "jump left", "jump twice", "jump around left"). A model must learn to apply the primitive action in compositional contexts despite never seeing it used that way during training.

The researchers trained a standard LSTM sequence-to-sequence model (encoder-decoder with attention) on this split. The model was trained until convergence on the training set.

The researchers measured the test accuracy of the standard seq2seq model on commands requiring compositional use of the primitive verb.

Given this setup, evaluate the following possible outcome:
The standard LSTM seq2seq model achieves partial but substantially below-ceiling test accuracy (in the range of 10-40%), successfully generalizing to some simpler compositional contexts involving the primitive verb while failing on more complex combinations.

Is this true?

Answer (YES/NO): NO